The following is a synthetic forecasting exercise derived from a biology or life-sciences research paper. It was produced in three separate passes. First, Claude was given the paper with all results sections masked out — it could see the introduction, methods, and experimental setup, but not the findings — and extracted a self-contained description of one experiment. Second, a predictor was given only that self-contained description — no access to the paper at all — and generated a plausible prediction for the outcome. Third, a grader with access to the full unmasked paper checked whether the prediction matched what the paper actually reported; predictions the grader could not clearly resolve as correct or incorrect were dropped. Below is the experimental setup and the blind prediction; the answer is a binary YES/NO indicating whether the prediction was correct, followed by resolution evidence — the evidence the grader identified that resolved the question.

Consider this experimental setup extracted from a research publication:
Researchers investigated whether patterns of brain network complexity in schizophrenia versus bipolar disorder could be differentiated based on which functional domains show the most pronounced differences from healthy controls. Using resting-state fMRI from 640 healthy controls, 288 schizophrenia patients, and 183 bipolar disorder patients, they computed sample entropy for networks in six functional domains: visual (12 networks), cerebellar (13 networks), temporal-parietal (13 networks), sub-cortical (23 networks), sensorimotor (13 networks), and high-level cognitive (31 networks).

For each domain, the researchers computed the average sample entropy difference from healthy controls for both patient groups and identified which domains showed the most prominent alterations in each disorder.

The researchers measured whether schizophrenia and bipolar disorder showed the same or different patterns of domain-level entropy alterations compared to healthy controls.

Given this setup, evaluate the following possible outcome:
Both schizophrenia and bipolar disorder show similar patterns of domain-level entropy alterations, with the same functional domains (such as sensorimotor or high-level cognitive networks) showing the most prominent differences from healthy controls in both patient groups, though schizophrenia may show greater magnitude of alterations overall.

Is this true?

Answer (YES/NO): YES